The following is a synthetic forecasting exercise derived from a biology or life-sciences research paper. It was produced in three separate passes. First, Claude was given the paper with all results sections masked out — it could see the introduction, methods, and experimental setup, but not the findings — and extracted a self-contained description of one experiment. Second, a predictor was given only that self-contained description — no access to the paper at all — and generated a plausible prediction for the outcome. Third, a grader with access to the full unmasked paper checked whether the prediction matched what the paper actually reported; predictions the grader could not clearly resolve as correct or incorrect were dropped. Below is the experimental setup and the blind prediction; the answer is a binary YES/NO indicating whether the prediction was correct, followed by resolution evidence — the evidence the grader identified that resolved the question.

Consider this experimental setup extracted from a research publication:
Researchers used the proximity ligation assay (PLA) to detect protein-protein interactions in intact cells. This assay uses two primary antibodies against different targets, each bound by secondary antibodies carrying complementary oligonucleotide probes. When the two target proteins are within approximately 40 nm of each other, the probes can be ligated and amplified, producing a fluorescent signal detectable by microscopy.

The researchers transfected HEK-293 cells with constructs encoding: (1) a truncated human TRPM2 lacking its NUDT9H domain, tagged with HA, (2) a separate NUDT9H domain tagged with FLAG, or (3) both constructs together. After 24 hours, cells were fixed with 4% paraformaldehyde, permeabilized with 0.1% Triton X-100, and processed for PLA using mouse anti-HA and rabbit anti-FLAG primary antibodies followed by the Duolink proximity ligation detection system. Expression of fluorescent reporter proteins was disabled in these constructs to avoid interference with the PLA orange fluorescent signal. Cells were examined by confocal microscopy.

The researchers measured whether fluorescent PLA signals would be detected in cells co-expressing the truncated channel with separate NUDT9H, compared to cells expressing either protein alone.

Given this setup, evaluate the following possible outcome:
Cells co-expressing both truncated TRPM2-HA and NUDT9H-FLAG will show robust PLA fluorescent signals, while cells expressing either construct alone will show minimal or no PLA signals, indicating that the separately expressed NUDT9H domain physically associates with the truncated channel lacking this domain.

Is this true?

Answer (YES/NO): YES